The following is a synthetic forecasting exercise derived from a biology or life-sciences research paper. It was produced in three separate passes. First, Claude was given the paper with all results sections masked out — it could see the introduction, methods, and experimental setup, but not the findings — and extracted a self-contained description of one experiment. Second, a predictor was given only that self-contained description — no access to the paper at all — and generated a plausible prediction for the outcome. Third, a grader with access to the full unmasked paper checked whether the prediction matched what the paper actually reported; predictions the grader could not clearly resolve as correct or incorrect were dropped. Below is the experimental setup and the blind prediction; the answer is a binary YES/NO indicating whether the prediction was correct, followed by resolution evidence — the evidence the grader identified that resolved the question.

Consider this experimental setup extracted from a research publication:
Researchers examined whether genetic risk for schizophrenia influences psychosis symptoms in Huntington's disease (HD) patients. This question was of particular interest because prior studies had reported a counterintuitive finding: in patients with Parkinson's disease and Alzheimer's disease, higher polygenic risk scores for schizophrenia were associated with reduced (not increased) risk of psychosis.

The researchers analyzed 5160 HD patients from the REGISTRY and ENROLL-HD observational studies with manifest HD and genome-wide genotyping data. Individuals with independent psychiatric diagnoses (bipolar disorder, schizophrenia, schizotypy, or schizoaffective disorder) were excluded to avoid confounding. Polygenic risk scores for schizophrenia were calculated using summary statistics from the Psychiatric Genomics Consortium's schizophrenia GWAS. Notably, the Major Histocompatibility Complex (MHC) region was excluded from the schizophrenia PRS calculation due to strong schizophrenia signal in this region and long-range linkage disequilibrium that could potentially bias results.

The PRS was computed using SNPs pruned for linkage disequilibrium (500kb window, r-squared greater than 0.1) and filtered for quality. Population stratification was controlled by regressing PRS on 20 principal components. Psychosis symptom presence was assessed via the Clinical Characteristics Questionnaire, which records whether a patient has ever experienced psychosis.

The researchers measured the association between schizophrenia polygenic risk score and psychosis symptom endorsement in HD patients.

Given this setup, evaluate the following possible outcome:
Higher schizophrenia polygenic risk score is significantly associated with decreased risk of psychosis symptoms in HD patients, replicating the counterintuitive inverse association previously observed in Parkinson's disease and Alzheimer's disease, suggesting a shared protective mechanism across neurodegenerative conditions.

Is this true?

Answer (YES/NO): NO